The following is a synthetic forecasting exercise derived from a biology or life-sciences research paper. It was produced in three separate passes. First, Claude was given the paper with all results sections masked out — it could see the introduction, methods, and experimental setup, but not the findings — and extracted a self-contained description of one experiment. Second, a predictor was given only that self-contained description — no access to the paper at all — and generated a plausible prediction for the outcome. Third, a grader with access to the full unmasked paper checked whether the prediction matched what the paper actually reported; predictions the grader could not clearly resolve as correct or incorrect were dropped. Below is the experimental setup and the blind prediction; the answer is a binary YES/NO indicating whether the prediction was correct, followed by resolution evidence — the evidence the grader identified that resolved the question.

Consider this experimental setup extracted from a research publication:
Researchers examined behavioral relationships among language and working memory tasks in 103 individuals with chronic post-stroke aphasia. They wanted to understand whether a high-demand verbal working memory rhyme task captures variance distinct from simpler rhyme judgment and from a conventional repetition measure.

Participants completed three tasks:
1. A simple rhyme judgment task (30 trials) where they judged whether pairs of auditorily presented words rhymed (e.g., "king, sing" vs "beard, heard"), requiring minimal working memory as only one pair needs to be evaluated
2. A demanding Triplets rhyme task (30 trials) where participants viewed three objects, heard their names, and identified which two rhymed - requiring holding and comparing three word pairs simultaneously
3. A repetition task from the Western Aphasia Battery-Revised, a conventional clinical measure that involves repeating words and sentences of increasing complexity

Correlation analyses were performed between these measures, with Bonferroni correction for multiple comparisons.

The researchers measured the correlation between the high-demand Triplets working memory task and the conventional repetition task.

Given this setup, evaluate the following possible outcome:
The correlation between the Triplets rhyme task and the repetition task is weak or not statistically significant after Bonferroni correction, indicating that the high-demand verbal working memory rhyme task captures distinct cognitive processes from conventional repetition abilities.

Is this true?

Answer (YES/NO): NO